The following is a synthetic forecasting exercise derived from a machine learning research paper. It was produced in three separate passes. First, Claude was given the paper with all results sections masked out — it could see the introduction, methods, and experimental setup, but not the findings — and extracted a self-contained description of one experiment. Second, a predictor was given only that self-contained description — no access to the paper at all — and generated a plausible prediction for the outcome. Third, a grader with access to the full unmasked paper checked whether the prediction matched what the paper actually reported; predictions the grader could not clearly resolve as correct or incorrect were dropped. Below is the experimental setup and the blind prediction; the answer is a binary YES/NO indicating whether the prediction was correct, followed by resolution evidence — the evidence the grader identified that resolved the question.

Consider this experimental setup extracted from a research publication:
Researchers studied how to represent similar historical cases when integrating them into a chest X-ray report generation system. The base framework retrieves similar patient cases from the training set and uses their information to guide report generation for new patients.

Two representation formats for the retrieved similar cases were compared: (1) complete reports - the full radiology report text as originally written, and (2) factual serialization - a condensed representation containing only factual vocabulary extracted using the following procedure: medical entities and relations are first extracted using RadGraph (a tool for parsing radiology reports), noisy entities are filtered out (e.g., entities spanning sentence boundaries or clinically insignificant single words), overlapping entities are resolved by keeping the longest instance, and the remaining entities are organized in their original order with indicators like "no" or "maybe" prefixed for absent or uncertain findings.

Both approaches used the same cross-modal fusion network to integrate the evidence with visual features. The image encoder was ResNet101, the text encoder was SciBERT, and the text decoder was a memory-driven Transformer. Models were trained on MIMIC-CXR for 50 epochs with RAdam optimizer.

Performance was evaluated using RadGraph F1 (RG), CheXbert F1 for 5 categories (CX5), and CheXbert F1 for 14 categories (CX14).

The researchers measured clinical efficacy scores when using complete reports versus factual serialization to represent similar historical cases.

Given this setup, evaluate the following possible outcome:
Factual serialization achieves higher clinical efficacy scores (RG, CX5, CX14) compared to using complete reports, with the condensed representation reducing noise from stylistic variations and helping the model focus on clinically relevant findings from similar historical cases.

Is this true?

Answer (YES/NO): YES